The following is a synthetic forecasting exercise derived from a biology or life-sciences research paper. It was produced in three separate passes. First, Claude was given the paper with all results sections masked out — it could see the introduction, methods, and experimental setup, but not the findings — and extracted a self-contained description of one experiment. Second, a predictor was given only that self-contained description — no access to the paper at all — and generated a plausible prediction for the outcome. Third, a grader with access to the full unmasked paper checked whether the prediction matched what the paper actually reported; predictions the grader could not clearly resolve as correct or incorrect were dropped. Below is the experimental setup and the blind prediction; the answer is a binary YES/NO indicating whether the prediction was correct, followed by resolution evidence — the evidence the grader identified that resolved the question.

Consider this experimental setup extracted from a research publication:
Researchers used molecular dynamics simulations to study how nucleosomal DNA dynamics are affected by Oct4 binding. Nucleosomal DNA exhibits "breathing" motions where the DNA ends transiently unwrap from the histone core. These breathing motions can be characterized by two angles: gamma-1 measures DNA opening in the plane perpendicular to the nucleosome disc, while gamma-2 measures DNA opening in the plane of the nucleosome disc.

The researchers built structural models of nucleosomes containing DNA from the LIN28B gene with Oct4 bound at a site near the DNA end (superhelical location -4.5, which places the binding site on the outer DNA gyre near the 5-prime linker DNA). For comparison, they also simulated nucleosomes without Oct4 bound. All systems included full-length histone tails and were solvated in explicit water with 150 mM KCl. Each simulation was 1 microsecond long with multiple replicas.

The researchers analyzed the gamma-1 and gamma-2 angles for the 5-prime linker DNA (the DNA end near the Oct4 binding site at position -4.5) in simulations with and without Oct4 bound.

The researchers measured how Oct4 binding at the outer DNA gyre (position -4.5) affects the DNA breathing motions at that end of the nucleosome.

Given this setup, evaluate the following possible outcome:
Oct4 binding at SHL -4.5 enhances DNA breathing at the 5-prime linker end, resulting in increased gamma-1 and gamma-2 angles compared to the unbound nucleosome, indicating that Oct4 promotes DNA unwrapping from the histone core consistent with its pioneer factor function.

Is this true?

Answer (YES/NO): NO